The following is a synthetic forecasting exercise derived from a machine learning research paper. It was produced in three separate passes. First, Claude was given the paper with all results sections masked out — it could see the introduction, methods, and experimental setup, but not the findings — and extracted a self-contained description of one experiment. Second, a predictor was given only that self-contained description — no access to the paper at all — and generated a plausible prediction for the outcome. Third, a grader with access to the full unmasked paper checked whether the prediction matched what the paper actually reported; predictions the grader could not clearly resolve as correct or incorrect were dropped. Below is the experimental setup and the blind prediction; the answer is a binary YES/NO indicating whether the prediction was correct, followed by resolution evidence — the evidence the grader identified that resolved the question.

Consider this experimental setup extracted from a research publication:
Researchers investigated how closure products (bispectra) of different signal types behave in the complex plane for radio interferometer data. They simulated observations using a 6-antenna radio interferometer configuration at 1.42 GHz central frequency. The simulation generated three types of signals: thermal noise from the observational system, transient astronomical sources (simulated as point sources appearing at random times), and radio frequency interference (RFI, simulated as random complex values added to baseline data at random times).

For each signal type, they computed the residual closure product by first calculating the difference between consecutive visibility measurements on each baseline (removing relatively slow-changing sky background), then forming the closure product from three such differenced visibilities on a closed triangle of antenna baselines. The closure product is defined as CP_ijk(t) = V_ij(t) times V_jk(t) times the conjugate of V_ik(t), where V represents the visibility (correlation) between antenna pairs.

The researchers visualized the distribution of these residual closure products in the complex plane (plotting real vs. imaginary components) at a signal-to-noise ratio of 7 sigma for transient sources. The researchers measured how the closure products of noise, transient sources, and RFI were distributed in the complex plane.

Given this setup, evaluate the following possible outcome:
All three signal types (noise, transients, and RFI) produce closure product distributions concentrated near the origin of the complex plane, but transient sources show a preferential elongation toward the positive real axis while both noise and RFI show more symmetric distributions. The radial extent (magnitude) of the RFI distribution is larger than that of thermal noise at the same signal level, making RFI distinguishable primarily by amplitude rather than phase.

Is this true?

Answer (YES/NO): NO